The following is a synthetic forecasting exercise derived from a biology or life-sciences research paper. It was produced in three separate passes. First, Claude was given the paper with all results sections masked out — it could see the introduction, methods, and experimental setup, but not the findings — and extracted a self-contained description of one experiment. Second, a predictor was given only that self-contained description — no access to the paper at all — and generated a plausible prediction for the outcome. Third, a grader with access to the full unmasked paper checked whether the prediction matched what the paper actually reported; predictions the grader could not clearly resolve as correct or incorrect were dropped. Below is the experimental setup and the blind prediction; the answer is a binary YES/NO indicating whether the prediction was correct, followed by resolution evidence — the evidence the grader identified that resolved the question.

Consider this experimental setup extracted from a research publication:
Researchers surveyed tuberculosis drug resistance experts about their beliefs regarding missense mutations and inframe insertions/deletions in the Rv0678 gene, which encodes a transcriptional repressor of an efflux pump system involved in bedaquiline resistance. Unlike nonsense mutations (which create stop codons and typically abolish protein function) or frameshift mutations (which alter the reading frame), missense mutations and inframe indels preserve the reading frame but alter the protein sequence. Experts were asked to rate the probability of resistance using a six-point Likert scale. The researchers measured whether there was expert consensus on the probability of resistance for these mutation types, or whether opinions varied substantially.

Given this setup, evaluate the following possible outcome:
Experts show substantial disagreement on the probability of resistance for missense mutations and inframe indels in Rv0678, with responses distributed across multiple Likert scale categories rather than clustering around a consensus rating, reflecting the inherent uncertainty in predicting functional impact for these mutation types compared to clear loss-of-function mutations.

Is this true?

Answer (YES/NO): YES